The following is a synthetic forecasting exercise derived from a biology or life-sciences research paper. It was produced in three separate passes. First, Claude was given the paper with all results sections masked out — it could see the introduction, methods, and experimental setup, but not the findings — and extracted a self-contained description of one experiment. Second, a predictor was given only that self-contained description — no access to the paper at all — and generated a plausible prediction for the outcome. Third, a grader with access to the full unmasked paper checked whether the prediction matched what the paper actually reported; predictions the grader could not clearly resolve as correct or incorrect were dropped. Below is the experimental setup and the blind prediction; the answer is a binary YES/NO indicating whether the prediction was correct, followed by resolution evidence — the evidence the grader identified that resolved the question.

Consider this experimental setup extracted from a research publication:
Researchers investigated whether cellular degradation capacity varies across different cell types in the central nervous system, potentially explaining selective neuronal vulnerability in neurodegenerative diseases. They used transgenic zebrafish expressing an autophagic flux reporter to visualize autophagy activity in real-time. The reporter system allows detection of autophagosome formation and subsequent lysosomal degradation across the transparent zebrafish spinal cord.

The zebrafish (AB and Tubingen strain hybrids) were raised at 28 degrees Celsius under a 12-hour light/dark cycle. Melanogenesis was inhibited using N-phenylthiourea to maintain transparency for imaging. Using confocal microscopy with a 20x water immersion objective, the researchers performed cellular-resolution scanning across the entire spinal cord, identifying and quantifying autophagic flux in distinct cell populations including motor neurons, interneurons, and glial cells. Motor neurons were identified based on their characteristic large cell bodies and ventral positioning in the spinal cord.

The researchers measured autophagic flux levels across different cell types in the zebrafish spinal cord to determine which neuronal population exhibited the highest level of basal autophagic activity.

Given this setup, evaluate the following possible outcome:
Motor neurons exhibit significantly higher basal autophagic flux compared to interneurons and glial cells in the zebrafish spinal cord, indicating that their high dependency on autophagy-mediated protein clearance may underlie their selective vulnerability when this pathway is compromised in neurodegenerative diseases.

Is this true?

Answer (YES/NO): NO